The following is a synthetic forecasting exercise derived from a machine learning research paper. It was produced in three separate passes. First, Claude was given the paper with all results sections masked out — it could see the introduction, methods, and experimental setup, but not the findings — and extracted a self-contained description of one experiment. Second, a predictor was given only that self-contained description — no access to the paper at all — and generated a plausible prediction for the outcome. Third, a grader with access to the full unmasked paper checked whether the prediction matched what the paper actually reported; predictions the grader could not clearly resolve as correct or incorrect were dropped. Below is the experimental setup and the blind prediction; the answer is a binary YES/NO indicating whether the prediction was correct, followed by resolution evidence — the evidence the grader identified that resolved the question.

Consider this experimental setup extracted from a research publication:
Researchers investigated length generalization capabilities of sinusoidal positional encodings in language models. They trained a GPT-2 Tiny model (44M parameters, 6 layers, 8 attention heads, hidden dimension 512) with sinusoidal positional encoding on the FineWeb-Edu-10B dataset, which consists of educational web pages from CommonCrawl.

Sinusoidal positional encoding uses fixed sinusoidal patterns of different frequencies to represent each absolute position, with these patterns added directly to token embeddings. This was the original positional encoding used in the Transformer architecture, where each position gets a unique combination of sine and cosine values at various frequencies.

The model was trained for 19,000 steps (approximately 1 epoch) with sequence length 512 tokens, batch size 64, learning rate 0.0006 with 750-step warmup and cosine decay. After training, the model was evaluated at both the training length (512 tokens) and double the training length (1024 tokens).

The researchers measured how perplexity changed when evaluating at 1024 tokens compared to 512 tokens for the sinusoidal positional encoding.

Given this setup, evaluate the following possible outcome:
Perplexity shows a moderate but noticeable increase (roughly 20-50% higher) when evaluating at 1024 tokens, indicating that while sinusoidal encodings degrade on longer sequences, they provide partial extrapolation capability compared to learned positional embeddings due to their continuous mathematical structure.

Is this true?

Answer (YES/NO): NO